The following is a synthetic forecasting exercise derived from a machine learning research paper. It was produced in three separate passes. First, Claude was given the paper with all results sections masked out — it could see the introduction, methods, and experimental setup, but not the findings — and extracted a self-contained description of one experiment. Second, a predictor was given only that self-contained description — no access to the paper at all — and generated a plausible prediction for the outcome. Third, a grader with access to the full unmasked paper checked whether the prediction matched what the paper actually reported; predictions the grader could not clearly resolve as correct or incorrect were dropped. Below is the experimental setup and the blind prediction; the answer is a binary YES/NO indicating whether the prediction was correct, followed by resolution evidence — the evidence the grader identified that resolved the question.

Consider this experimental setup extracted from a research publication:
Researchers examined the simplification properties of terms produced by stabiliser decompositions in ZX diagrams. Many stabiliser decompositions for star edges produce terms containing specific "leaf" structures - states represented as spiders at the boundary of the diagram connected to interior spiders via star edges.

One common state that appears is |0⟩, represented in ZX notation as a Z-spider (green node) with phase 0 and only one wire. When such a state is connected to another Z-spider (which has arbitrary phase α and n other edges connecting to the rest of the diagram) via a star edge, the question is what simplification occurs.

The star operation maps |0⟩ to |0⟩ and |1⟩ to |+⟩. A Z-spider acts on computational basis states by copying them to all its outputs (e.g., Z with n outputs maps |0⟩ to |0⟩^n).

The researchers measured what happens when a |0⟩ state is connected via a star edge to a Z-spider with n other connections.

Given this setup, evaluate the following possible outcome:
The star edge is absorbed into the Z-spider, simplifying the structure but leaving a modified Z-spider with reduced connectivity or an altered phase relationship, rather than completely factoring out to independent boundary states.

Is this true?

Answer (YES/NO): NO